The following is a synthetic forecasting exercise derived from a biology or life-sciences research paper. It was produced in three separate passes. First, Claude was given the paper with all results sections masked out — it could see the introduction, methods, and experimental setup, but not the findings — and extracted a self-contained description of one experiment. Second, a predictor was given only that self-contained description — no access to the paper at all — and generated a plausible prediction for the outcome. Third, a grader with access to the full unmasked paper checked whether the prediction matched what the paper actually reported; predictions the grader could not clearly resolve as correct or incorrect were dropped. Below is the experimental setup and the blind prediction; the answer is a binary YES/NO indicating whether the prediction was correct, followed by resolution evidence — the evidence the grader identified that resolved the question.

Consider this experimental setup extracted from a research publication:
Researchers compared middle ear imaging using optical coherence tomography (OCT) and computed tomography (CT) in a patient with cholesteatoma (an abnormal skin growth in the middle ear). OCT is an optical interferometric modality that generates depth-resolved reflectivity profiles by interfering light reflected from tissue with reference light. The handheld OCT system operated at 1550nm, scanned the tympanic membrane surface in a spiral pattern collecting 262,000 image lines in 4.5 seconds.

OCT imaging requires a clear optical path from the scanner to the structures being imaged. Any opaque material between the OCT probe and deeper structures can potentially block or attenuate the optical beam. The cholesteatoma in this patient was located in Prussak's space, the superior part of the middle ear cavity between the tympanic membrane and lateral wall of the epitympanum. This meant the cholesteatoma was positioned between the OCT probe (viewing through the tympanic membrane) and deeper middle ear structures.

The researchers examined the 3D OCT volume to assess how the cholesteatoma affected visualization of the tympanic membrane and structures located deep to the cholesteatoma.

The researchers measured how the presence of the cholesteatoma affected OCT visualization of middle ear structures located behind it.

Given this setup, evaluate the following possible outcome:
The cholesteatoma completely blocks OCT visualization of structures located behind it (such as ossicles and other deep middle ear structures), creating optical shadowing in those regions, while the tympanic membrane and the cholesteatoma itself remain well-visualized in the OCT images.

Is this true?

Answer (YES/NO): NO